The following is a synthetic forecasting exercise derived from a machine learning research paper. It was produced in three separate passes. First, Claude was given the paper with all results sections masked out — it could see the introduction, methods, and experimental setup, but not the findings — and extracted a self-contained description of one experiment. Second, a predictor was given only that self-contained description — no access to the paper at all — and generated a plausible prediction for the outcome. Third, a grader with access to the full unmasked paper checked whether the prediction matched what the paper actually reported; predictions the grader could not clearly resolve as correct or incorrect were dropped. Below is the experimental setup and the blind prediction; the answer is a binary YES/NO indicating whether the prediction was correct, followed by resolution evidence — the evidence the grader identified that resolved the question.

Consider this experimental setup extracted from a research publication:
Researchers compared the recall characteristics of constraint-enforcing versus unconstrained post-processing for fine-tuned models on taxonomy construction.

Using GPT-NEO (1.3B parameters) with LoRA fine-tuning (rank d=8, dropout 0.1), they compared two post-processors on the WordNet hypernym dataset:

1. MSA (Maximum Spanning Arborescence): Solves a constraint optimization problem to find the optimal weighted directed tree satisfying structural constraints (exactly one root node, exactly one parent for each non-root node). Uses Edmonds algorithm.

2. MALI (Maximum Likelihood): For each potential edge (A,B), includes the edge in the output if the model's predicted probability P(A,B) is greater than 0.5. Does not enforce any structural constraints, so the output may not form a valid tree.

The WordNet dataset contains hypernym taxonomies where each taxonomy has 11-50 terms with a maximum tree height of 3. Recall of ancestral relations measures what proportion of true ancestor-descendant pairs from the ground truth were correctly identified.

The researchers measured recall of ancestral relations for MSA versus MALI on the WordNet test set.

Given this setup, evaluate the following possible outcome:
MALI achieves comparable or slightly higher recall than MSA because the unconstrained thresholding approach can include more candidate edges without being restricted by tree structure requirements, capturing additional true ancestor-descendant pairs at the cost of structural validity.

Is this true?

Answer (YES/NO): NO